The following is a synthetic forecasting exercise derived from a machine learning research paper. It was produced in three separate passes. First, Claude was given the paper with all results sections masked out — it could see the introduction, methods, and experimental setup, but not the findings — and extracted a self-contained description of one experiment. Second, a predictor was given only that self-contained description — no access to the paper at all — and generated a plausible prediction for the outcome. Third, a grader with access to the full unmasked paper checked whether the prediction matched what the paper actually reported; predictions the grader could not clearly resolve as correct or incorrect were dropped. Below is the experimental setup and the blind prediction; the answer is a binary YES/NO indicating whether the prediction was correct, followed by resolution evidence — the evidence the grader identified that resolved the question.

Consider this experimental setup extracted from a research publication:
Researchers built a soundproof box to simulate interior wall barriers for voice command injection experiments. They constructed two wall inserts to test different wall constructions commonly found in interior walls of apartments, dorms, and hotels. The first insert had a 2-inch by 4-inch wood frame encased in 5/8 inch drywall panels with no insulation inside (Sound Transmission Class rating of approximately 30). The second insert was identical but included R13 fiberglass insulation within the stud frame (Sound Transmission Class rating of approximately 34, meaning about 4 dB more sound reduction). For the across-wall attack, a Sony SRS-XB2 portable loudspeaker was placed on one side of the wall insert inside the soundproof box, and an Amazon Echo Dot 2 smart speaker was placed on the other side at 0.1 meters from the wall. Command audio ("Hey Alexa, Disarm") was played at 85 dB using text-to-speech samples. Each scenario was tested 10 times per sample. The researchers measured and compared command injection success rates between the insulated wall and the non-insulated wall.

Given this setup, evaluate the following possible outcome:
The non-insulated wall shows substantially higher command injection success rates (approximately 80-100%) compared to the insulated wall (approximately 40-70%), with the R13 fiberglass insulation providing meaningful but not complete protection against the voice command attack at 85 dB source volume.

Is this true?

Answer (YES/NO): NO